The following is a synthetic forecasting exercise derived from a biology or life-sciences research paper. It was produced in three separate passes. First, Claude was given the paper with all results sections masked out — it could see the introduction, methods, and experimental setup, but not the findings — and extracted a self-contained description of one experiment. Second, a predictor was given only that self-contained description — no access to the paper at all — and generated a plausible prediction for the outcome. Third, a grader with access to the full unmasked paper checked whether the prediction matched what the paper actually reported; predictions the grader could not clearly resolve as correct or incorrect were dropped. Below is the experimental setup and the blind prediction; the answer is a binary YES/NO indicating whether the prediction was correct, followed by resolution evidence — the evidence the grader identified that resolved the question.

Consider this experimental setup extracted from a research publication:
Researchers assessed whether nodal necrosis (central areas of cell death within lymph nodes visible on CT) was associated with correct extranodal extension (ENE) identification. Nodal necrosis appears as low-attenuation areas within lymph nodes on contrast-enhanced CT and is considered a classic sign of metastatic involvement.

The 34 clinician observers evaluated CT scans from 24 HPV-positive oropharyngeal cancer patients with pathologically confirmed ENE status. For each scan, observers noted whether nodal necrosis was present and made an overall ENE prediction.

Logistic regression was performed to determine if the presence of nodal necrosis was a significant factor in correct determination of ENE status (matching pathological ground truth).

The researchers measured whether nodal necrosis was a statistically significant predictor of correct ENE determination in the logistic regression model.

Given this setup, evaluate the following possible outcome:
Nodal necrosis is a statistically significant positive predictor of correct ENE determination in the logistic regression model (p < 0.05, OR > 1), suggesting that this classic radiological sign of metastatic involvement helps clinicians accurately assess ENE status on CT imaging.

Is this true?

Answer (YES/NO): YES